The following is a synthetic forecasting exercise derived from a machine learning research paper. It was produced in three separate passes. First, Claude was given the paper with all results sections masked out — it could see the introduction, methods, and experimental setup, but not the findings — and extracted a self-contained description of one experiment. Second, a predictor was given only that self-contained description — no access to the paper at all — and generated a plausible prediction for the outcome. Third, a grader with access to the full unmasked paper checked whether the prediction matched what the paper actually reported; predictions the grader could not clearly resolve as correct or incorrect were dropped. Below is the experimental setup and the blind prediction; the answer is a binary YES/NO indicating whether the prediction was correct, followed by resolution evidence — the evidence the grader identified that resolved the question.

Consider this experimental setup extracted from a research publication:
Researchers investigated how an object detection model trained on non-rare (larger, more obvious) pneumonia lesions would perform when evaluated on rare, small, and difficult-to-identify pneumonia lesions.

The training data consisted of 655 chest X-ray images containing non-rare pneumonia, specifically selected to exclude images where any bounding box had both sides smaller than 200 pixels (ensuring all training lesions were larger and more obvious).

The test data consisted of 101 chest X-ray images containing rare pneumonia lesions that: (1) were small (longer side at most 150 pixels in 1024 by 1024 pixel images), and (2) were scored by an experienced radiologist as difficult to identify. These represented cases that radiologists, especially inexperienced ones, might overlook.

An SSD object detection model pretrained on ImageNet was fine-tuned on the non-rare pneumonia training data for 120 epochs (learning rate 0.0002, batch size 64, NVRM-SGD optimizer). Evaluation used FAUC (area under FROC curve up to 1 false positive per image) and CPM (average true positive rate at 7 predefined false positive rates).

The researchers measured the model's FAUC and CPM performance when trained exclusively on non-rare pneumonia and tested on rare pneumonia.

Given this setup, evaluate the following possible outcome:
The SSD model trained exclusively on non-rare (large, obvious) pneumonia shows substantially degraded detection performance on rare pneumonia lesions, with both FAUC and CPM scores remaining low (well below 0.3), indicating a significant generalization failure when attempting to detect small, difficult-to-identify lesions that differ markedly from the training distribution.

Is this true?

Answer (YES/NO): NO